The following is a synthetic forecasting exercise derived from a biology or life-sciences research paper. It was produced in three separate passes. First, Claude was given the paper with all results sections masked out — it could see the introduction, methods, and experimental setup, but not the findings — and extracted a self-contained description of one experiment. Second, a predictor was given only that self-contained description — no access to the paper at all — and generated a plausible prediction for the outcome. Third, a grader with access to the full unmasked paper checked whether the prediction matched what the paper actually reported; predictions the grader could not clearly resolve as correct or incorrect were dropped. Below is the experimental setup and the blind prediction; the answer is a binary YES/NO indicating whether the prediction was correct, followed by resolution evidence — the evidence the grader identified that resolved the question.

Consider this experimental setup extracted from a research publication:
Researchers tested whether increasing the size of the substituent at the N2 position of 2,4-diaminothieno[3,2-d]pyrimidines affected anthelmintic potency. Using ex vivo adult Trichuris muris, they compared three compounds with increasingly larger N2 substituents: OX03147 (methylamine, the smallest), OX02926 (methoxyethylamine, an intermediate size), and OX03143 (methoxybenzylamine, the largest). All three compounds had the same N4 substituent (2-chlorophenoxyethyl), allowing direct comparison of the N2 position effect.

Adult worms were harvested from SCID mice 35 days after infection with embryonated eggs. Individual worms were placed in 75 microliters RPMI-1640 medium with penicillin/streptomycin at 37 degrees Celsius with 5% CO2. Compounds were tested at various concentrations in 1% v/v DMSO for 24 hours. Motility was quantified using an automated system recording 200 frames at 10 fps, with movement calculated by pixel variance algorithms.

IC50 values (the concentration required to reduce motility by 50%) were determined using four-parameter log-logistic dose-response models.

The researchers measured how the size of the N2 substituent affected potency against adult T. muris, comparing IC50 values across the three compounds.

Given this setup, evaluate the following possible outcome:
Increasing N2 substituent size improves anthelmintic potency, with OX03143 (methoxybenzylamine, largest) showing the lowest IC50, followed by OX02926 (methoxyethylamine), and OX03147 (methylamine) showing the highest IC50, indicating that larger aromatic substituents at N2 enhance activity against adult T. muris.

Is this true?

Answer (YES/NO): NO